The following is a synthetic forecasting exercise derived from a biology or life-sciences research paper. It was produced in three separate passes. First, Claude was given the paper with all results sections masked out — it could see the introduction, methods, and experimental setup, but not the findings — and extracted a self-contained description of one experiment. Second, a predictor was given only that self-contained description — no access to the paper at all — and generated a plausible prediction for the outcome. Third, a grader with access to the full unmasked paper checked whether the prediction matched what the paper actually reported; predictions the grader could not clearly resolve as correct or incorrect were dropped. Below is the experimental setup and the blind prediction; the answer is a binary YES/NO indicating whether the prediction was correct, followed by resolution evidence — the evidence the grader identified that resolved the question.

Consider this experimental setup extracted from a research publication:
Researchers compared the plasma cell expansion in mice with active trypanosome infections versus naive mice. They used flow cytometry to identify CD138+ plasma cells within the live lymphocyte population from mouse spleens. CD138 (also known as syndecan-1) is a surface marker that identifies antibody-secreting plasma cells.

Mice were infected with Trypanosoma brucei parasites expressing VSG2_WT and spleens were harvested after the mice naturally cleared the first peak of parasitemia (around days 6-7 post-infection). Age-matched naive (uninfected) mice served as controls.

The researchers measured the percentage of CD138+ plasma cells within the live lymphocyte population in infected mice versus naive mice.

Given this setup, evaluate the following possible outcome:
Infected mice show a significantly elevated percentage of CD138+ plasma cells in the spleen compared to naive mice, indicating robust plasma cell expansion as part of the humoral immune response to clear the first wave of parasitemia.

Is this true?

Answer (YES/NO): YES